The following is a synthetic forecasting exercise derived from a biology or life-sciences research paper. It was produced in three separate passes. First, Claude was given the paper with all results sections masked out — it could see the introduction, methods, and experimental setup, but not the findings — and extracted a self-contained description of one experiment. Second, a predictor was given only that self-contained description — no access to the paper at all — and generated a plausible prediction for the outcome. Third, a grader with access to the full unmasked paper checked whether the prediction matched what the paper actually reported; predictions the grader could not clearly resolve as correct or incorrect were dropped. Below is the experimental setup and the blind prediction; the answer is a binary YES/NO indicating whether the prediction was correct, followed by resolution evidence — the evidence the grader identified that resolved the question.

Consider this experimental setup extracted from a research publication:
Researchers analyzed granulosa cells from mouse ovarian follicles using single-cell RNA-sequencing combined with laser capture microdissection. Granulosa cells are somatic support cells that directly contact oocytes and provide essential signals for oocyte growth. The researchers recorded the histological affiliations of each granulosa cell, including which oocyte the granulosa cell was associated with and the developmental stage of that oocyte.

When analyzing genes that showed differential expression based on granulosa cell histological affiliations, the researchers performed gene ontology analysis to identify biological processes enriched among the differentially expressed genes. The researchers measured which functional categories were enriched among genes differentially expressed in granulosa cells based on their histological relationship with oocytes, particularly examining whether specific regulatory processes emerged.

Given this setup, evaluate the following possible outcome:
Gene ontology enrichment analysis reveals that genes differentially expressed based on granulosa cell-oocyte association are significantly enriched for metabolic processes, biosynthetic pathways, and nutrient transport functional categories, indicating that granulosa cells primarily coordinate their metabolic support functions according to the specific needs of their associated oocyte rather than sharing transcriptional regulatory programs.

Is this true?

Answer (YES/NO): NO